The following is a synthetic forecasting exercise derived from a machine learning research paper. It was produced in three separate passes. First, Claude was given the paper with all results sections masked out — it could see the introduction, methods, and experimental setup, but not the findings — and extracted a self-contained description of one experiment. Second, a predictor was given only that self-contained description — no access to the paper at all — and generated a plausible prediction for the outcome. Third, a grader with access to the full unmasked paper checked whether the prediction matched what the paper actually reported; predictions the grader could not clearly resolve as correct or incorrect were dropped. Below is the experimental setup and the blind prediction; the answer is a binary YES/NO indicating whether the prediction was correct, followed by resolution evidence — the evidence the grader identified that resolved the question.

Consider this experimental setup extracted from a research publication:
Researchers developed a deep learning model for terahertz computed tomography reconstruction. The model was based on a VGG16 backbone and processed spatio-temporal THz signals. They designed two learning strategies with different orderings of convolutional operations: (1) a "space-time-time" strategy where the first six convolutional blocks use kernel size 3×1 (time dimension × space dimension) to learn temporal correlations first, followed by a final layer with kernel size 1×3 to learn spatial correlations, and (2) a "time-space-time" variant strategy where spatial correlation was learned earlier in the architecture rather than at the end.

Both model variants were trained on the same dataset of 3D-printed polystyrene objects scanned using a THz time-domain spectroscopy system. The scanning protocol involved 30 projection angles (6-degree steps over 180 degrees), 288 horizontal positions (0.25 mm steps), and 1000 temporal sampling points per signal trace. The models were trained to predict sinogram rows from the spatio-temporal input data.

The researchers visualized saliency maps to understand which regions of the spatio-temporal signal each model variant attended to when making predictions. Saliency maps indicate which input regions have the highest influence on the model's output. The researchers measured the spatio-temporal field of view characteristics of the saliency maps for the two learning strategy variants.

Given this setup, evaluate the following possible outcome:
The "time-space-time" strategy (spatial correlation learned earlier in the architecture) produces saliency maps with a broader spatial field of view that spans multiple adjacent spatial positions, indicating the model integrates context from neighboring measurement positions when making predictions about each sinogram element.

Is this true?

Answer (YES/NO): NO